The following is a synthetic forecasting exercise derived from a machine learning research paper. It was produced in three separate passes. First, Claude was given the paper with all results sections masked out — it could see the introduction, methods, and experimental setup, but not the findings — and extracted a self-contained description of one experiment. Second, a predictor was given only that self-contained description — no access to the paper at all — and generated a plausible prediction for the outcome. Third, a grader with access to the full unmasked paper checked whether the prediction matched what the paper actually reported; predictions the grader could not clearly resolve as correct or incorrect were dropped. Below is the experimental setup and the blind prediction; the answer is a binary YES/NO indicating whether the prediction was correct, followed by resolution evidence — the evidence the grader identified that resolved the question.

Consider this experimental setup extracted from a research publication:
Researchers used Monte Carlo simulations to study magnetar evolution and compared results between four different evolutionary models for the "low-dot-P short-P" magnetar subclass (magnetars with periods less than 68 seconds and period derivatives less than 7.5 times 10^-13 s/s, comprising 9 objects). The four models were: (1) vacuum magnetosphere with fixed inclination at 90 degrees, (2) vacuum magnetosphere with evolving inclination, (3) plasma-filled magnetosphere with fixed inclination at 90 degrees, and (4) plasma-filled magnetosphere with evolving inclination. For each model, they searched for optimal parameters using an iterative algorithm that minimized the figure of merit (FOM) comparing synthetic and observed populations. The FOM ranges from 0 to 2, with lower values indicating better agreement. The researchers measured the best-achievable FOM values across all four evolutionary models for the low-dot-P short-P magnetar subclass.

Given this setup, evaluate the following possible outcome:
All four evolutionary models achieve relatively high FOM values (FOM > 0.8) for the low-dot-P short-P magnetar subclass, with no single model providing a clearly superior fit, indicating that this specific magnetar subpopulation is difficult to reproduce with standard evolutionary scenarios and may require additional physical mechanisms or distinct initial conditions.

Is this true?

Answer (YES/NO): NO